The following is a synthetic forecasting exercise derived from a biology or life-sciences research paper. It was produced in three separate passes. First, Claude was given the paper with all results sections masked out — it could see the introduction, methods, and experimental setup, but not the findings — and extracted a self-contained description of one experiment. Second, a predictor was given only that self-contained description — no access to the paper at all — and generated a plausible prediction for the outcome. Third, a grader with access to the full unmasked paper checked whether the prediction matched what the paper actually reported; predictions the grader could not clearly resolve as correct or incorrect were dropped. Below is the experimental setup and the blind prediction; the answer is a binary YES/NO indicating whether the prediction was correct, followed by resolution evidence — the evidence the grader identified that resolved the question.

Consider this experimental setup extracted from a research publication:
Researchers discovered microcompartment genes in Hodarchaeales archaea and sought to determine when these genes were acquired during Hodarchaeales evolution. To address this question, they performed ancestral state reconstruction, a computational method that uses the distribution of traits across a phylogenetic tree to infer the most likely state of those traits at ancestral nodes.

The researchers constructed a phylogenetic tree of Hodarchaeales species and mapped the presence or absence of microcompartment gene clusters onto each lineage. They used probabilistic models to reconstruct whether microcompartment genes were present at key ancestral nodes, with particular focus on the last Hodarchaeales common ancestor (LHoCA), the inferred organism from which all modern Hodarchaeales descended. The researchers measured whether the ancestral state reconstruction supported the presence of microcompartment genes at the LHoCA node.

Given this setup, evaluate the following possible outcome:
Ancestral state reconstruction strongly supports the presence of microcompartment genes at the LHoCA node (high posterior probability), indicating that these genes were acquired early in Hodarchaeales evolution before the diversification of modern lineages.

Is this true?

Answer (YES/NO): NO